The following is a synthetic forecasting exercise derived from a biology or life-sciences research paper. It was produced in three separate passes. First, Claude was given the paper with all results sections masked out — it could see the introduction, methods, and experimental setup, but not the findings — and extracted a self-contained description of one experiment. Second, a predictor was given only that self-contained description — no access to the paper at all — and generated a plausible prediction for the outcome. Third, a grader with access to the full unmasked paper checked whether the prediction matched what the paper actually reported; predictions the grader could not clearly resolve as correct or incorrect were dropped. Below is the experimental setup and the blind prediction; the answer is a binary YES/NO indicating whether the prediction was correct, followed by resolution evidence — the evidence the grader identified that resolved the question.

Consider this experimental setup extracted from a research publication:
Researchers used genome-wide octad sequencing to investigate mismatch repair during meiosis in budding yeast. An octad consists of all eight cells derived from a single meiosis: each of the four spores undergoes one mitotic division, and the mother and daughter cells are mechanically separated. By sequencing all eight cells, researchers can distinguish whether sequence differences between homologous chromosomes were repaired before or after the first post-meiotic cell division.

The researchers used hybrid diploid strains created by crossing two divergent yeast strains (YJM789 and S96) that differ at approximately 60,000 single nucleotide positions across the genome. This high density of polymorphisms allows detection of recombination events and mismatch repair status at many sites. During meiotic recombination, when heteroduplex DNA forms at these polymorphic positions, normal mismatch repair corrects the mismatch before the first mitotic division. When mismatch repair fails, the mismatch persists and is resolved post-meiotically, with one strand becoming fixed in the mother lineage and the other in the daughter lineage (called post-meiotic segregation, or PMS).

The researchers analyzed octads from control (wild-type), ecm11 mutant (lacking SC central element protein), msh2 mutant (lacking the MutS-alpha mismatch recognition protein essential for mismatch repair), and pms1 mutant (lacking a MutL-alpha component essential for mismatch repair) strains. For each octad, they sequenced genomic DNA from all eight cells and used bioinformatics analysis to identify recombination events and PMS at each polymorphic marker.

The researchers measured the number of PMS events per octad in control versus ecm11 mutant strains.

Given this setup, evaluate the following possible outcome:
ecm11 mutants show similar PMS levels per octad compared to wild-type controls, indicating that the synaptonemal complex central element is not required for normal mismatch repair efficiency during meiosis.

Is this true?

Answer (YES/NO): NO